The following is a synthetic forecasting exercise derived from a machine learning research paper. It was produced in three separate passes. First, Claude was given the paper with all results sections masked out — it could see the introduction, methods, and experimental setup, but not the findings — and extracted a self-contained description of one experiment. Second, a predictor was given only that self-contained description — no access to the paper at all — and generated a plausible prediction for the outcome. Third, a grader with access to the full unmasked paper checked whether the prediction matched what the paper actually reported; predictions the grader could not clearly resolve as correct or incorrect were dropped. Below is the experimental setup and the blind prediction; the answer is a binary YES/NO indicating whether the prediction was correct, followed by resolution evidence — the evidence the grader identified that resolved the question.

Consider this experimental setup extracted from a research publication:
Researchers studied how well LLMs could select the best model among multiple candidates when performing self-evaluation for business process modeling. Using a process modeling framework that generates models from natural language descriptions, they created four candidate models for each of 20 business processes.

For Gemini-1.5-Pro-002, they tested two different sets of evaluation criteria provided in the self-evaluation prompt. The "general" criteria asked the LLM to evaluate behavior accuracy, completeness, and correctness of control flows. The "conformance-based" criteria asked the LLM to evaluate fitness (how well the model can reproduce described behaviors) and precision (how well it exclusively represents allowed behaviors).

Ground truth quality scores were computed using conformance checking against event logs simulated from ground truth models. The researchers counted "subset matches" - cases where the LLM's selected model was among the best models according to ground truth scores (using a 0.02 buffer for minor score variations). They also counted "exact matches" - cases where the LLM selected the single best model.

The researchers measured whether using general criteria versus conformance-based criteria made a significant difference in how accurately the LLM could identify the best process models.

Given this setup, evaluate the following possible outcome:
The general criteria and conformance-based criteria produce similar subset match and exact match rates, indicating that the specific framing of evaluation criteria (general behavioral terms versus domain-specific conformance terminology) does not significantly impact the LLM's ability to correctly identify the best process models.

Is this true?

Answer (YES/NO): YES